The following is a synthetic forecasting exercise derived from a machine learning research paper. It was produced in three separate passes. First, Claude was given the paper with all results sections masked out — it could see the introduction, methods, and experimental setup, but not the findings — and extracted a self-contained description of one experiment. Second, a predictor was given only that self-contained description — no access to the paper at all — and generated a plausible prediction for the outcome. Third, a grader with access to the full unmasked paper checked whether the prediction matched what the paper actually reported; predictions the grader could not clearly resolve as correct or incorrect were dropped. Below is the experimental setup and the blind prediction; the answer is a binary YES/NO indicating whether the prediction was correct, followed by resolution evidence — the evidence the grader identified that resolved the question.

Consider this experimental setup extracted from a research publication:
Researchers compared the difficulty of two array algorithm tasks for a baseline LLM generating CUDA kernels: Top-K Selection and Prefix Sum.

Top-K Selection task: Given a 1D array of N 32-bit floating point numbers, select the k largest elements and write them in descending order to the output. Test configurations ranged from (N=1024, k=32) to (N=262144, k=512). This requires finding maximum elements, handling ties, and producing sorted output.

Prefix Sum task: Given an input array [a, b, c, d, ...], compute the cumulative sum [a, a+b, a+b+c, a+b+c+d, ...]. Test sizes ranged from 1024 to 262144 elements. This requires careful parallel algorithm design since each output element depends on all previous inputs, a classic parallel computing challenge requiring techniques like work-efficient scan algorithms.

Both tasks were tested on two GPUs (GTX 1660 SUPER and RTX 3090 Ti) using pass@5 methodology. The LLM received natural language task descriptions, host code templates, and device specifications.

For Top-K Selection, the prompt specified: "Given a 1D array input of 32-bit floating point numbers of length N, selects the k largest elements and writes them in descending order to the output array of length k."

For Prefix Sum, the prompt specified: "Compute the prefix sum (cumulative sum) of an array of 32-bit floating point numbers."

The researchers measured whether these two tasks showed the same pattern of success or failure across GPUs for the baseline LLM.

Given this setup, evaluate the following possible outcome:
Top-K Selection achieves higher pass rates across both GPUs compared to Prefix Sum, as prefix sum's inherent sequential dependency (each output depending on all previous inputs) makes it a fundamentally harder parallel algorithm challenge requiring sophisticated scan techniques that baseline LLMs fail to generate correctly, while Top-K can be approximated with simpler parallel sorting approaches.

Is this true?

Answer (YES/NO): NO